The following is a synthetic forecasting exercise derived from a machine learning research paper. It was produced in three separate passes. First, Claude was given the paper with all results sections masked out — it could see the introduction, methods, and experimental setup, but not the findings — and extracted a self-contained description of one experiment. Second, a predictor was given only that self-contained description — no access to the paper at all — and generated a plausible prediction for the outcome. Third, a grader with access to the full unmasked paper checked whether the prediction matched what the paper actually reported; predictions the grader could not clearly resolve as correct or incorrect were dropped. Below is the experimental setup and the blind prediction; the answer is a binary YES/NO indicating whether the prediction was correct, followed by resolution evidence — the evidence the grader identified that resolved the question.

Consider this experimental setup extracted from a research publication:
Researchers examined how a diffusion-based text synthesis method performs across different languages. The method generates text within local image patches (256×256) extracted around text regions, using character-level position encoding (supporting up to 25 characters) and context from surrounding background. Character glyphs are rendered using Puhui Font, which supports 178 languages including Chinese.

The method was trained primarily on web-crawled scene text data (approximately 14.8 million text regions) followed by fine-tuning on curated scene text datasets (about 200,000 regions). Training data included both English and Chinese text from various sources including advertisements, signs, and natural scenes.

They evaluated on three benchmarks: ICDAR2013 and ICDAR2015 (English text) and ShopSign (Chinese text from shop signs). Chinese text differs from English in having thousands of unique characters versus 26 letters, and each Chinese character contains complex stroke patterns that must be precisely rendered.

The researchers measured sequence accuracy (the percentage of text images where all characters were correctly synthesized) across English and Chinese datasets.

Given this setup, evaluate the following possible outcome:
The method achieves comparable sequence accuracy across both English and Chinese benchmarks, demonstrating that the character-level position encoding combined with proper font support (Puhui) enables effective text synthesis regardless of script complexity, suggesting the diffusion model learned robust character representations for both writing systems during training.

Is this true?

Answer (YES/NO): NO